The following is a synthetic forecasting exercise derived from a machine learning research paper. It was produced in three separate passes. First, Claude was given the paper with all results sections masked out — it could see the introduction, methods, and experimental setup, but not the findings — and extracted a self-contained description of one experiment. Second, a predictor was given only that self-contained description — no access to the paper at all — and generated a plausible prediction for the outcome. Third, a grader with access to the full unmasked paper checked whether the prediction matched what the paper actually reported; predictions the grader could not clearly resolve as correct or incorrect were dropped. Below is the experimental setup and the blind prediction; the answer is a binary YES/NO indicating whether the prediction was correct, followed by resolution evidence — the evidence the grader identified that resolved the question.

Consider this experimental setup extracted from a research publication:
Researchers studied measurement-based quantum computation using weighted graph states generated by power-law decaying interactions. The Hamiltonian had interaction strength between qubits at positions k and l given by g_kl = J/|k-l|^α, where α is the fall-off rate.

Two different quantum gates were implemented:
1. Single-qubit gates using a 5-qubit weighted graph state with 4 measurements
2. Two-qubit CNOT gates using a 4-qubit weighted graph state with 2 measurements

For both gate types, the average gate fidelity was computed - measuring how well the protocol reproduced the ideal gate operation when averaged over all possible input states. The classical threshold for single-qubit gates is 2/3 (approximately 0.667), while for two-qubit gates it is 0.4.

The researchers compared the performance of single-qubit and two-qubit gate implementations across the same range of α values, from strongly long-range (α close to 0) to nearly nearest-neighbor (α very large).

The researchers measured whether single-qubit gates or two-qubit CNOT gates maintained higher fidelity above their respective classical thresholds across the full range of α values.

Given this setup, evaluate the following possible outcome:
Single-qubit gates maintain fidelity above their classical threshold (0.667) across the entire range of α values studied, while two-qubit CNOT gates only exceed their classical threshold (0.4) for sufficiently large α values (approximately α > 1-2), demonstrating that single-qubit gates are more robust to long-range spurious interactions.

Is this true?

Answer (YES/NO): NO